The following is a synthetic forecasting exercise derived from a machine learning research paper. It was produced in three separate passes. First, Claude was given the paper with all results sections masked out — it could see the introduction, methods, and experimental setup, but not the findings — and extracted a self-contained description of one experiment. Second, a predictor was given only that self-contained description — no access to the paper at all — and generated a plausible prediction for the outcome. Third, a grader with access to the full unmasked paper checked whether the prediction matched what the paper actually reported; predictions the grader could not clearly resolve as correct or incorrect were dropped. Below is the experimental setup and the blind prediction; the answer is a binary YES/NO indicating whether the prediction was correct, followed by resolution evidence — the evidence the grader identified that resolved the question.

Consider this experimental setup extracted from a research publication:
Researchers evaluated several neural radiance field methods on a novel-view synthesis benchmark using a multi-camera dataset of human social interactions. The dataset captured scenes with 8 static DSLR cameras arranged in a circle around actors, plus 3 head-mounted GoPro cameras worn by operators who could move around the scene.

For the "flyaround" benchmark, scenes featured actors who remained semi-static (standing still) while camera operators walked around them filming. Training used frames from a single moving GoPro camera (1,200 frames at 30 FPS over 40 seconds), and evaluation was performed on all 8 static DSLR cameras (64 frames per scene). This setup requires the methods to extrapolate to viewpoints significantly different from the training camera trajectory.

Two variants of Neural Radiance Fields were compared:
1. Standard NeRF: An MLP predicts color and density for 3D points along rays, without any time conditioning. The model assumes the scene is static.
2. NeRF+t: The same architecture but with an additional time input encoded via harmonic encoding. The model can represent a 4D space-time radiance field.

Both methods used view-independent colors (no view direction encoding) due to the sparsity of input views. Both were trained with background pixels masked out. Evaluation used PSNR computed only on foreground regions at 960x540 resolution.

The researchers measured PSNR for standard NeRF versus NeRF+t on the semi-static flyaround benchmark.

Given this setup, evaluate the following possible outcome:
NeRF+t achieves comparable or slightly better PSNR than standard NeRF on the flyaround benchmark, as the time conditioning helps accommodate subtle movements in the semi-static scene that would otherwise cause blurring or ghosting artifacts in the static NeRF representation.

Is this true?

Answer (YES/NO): NO